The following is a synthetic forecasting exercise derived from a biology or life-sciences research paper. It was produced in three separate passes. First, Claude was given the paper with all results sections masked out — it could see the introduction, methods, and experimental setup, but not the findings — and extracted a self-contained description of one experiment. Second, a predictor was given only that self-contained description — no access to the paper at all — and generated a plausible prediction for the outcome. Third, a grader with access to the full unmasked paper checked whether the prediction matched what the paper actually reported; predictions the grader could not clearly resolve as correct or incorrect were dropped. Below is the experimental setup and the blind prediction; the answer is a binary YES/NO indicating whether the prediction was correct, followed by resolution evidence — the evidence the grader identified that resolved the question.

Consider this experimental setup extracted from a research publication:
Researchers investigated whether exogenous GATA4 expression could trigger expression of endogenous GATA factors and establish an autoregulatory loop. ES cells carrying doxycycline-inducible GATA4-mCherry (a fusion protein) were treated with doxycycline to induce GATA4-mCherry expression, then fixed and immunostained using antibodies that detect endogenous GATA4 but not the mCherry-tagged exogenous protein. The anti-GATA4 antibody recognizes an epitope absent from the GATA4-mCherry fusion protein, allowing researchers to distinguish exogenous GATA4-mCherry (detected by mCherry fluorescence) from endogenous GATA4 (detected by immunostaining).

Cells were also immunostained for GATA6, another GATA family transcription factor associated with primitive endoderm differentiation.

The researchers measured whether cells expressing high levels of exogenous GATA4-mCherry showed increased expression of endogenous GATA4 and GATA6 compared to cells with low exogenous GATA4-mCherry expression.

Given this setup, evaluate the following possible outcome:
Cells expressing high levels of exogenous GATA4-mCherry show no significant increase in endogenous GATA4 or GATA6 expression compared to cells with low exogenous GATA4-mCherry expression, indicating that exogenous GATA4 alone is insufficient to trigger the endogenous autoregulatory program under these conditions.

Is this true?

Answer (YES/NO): NO